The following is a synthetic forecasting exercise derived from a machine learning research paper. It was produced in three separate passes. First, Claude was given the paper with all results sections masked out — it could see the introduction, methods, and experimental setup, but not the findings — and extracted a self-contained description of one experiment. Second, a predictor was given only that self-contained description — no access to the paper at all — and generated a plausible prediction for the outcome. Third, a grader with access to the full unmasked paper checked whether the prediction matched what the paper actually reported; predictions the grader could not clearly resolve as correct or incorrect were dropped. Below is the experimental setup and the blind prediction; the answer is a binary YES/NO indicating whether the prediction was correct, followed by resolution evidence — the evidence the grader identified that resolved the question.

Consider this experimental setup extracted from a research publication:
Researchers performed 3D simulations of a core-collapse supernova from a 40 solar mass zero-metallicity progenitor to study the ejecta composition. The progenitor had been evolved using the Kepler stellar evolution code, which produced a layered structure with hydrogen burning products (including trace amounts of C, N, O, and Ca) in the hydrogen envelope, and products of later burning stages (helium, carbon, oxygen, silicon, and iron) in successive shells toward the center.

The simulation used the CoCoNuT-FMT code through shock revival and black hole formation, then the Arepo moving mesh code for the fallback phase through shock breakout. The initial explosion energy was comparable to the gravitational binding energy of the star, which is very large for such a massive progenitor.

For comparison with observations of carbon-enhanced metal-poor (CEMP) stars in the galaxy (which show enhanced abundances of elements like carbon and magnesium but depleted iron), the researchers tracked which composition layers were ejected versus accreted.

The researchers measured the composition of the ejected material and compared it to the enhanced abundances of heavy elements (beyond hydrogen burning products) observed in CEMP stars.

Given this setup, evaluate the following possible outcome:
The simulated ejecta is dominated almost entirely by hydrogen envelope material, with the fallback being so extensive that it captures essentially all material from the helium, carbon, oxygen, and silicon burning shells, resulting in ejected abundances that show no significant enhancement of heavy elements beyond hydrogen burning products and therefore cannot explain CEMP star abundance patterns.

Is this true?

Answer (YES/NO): YES